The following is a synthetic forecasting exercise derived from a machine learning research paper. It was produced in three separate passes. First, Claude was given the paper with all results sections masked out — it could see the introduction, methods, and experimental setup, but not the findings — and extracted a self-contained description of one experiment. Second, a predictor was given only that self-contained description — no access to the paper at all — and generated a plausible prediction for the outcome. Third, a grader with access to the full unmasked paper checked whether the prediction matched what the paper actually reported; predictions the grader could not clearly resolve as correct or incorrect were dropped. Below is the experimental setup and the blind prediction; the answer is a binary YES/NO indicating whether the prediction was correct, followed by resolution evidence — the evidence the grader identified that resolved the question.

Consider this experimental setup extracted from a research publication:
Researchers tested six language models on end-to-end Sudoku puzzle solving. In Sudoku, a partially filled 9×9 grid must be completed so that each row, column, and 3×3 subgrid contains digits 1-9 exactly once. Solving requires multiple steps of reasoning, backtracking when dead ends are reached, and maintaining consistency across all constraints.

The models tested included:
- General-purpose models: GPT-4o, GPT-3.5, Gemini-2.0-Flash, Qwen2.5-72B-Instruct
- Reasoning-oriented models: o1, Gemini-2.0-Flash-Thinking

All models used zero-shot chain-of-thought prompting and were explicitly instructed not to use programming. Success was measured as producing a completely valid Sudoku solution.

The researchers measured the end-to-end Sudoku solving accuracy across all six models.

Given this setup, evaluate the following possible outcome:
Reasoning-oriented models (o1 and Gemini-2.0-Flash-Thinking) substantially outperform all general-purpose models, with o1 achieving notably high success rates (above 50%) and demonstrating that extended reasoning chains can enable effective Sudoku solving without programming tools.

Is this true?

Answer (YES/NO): NO